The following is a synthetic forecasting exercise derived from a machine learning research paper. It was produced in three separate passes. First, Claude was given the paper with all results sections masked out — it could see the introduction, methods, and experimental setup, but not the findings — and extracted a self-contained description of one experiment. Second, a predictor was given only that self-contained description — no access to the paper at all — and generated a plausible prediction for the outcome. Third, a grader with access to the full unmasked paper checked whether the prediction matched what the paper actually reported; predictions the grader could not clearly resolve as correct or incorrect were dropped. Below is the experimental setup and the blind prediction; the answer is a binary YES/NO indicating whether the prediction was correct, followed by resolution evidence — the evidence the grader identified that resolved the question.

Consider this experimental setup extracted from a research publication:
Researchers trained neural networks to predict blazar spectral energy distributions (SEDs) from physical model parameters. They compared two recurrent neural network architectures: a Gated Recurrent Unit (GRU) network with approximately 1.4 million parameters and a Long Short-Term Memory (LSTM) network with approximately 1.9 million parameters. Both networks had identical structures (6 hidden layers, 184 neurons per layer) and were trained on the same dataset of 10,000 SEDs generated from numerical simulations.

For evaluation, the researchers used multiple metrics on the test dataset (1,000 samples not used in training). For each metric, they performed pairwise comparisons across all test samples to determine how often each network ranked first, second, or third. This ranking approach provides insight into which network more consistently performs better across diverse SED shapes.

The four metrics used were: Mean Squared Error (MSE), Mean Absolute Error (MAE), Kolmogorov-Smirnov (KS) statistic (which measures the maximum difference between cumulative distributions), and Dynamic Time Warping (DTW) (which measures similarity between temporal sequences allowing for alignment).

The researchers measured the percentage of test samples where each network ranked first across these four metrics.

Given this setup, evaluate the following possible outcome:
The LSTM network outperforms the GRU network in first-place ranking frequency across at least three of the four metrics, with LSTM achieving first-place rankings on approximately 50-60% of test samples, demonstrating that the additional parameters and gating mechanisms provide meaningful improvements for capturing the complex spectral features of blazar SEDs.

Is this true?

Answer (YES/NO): NO